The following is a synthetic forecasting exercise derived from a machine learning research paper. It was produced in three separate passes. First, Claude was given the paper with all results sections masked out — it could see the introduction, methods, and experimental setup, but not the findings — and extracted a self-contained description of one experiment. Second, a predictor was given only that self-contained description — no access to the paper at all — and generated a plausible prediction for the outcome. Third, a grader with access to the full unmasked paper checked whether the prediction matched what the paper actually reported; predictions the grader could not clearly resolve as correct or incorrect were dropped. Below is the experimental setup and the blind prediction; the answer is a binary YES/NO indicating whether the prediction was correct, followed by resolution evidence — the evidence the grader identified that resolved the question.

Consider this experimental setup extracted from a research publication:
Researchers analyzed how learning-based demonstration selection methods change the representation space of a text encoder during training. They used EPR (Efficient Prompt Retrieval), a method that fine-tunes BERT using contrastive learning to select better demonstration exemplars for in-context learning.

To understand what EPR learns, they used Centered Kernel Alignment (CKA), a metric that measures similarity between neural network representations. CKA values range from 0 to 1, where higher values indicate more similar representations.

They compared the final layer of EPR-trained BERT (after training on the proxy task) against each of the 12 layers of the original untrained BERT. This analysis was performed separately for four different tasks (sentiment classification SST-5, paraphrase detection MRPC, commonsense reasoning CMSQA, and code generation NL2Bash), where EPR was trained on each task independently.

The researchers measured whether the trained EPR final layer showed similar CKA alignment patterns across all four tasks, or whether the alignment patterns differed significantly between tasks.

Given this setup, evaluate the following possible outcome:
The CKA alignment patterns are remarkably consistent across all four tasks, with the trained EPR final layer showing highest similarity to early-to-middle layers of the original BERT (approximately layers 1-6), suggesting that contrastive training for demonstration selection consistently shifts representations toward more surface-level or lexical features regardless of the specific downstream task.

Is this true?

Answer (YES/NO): NO